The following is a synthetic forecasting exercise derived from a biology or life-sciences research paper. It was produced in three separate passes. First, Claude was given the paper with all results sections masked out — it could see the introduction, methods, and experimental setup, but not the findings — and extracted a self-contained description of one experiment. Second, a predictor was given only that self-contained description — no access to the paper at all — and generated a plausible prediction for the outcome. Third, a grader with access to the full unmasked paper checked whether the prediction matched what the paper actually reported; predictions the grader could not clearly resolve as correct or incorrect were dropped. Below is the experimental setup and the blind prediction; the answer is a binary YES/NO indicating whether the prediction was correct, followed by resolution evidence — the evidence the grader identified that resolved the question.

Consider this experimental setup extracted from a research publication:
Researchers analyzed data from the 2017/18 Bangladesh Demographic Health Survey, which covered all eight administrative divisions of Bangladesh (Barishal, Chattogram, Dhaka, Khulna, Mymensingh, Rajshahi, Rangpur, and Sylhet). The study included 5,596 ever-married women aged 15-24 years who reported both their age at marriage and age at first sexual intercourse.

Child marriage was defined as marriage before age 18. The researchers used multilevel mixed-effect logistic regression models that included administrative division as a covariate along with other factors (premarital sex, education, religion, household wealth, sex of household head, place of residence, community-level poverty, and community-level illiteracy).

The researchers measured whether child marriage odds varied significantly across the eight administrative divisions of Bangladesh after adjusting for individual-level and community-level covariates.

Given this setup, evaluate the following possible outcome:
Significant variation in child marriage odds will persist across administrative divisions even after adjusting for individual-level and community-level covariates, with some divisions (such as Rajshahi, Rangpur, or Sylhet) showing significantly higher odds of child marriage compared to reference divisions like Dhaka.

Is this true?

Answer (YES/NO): NO